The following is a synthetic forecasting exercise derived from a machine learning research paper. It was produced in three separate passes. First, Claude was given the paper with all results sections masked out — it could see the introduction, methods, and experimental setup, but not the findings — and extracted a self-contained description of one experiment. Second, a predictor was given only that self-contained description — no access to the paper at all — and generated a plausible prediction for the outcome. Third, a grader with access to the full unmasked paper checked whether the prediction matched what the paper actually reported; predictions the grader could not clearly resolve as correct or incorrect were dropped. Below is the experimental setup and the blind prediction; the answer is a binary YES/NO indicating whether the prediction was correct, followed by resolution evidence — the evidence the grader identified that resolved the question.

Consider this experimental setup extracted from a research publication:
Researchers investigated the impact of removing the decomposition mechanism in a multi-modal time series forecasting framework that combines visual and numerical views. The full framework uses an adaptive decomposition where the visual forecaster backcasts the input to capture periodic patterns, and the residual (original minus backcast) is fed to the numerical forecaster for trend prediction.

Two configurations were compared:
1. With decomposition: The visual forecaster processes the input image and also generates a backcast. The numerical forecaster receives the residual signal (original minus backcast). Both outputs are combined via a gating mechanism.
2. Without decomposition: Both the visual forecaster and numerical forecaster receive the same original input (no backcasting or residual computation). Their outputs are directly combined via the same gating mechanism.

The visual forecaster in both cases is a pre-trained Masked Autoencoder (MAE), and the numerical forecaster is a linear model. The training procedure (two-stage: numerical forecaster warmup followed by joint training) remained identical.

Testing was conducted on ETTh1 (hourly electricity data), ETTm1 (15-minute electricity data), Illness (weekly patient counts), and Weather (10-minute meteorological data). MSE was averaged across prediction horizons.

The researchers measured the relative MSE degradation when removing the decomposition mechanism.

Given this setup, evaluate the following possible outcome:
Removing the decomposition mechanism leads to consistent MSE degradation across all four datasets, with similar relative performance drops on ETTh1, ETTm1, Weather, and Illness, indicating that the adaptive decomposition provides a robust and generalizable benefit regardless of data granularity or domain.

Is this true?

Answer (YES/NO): NO